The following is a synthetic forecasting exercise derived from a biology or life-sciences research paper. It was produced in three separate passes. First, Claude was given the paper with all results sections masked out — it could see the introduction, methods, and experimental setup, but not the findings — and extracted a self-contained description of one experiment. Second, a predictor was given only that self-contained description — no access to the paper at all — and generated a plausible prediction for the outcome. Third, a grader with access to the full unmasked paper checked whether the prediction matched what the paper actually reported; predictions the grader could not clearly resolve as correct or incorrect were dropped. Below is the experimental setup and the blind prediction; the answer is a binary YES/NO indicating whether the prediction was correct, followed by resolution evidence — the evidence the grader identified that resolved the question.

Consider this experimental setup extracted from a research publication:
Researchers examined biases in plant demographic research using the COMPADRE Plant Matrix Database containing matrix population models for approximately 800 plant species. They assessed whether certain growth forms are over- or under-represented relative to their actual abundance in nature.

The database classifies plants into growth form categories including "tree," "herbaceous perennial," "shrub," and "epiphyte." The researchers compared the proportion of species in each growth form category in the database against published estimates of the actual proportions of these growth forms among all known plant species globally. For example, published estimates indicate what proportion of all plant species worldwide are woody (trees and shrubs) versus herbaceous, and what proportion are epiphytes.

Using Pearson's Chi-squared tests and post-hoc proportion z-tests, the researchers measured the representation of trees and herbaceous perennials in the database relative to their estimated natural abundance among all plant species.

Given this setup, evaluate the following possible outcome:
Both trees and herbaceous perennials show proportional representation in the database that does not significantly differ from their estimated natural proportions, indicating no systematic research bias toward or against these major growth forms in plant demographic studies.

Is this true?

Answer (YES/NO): NO